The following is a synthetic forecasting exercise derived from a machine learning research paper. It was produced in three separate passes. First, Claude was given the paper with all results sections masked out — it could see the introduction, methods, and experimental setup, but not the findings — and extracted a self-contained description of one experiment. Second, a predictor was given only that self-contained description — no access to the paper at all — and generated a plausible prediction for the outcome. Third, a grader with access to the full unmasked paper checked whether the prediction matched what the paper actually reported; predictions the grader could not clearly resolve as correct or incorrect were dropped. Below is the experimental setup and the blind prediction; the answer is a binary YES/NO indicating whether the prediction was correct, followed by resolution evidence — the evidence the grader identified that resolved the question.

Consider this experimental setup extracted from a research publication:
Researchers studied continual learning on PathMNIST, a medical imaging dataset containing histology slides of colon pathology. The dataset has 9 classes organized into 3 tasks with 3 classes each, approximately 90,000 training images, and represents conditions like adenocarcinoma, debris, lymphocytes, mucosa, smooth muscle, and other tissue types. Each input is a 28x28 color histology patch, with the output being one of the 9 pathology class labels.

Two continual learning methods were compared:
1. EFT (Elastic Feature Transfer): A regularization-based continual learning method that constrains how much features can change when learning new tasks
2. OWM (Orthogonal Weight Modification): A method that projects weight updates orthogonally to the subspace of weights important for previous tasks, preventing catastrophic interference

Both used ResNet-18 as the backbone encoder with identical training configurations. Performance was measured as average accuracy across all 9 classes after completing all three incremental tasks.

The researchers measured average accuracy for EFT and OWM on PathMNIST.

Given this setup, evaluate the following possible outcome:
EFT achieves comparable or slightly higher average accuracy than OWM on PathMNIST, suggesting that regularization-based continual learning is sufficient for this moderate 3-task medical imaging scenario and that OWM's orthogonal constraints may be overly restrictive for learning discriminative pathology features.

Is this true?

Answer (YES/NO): NO